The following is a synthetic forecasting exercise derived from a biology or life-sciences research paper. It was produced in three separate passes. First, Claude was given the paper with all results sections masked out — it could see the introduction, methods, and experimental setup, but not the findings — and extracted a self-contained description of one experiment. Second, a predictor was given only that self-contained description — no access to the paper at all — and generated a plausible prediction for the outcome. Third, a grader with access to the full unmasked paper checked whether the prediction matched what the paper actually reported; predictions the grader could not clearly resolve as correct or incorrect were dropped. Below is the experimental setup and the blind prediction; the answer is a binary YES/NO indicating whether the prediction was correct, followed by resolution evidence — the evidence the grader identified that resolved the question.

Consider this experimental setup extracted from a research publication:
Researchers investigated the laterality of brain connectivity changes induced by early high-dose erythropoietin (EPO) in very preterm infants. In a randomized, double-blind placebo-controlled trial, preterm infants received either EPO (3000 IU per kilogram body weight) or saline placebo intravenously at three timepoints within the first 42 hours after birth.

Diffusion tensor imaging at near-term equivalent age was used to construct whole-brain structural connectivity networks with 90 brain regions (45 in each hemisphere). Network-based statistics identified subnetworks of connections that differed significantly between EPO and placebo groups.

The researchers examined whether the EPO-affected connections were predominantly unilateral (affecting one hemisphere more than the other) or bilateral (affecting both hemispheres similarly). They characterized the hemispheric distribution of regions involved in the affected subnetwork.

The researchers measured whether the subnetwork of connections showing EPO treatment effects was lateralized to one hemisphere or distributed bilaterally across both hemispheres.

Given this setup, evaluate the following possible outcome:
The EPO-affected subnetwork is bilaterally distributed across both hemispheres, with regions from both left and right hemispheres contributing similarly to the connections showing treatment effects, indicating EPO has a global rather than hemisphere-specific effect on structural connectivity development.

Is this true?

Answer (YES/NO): YES